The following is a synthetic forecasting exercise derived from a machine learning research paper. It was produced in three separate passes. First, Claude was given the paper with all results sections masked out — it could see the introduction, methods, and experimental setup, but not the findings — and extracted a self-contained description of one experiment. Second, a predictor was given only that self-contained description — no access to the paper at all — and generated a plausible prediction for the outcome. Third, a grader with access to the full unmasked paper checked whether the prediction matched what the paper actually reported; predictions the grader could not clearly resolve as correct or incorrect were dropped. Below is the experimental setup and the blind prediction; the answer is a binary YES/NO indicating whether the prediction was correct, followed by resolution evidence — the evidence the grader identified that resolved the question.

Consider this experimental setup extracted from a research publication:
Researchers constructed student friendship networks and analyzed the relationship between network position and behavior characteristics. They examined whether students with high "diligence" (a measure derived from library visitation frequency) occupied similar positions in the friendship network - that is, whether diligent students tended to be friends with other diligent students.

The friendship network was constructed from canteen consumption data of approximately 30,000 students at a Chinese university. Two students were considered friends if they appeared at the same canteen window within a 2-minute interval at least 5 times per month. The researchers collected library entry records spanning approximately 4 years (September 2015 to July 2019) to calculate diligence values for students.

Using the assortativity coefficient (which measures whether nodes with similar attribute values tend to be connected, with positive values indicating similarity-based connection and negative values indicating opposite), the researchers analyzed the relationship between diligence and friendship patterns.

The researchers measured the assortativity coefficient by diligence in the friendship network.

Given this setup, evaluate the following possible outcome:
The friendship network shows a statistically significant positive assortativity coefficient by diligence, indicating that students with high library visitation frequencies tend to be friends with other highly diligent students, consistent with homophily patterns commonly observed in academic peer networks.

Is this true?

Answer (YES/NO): YES